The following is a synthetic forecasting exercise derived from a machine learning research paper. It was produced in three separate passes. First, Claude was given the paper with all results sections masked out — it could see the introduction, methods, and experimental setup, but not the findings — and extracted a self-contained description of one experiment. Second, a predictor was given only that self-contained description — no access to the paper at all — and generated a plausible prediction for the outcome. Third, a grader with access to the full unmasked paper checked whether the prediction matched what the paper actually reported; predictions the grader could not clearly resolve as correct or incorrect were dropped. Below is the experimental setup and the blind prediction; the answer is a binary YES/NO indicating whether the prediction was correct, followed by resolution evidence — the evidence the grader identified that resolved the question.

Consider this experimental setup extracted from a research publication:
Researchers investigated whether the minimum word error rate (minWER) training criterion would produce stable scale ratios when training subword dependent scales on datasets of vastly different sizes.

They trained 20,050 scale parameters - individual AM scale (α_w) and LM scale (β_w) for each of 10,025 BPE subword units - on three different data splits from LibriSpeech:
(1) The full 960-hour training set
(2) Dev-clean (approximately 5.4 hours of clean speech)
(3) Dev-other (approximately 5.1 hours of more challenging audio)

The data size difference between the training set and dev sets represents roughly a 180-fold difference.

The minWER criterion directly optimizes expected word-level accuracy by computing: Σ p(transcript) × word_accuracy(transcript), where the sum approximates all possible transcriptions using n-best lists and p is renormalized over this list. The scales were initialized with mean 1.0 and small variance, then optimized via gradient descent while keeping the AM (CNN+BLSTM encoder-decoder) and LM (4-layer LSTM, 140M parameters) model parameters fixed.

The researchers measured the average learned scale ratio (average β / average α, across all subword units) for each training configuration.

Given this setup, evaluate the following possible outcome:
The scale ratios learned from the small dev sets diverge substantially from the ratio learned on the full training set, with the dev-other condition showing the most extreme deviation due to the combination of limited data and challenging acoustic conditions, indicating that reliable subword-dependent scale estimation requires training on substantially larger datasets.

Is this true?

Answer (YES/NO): NO